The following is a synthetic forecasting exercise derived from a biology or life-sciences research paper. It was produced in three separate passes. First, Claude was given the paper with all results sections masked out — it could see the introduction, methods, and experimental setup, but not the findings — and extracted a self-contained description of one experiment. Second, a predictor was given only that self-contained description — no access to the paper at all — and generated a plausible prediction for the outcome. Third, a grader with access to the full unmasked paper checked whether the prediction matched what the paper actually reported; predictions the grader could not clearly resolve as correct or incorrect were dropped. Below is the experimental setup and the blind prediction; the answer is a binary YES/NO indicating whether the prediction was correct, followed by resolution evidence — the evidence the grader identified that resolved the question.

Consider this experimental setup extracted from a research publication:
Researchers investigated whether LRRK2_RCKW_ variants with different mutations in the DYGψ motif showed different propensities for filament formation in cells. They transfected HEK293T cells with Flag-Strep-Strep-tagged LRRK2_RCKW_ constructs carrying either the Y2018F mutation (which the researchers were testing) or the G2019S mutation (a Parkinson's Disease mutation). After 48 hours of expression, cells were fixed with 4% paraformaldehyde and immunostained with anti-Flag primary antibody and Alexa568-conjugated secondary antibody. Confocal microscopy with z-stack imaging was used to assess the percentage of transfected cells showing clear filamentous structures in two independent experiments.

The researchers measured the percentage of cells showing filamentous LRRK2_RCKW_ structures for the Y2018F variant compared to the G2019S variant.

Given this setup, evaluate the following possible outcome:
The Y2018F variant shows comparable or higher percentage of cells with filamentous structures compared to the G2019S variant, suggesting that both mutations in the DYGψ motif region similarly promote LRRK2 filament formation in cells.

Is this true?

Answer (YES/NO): YES